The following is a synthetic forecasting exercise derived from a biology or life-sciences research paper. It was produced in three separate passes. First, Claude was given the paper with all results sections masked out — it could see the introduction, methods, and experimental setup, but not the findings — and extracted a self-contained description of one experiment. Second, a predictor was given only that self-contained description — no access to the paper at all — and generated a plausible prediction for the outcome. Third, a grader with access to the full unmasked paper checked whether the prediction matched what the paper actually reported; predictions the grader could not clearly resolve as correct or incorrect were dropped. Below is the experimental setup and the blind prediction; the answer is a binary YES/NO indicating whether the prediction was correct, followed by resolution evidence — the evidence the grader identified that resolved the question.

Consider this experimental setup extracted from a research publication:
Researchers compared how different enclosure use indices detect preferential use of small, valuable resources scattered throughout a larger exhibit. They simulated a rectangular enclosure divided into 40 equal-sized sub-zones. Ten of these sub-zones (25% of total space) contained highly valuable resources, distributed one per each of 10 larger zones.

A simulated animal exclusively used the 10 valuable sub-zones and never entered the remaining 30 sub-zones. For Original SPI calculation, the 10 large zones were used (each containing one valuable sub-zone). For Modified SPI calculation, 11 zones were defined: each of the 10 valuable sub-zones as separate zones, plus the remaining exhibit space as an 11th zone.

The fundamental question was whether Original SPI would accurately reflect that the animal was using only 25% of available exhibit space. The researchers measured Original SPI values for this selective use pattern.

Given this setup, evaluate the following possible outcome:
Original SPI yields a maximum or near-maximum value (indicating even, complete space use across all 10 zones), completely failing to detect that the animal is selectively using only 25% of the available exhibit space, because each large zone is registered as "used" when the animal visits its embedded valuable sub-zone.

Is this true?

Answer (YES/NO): NO